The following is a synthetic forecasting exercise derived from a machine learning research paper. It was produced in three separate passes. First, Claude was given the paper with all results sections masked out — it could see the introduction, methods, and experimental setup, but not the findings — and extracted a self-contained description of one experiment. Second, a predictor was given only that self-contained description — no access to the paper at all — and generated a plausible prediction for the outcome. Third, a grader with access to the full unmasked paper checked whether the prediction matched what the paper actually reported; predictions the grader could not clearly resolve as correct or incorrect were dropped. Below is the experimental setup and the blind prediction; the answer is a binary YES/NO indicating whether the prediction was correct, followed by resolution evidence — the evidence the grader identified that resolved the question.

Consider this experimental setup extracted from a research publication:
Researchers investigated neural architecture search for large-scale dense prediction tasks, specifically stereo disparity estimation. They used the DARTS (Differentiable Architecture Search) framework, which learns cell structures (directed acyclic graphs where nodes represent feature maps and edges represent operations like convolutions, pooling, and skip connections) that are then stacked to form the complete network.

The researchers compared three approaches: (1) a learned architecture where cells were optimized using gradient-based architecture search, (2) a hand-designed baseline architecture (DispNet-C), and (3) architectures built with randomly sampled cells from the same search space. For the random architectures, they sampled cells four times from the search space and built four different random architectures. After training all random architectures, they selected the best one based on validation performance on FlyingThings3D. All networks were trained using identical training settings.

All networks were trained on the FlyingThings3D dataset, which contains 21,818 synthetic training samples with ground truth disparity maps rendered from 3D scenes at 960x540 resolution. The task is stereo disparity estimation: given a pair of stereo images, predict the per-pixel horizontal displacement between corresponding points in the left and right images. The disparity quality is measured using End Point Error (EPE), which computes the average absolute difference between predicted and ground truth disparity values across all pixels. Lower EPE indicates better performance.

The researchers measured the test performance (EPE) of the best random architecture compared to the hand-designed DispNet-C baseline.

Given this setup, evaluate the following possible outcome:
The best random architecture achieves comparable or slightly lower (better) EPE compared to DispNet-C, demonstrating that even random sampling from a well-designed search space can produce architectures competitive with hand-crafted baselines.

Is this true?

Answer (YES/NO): YES